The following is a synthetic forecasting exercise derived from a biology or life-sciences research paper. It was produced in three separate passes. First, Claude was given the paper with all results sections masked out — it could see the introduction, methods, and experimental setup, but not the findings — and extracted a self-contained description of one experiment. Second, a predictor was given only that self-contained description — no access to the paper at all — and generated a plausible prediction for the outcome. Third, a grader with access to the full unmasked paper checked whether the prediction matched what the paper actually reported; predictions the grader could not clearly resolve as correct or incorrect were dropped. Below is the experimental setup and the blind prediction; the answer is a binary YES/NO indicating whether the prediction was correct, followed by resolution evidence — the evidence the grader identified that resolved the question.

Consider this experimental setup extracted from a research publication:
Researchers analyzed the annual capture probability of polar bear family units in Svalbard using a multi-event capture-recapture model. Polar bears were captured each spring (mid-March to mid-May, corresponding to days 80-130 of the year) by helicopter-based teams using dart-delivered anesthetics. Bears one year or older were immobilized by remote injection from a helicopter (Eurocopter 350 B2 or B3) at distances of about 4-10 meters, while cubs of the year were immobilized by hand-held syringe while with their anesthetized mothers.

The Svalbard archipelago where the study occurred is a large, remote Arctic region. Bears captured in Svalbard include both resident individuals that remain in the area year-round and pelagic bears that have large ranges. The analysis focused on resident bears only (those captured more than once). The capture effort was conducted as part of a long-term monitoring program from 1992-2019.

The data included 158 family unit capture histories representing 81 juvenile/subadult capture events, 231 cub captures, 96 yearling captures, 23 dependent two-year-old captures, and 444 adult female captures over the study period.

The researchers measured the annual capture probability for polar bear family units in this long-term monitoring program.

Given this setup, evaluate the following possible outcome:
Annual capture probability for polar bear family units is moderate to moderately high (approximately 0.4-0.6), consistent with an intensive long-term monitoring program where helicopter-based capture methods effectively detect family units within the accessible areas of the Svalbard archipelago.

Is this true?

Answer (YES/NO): NO